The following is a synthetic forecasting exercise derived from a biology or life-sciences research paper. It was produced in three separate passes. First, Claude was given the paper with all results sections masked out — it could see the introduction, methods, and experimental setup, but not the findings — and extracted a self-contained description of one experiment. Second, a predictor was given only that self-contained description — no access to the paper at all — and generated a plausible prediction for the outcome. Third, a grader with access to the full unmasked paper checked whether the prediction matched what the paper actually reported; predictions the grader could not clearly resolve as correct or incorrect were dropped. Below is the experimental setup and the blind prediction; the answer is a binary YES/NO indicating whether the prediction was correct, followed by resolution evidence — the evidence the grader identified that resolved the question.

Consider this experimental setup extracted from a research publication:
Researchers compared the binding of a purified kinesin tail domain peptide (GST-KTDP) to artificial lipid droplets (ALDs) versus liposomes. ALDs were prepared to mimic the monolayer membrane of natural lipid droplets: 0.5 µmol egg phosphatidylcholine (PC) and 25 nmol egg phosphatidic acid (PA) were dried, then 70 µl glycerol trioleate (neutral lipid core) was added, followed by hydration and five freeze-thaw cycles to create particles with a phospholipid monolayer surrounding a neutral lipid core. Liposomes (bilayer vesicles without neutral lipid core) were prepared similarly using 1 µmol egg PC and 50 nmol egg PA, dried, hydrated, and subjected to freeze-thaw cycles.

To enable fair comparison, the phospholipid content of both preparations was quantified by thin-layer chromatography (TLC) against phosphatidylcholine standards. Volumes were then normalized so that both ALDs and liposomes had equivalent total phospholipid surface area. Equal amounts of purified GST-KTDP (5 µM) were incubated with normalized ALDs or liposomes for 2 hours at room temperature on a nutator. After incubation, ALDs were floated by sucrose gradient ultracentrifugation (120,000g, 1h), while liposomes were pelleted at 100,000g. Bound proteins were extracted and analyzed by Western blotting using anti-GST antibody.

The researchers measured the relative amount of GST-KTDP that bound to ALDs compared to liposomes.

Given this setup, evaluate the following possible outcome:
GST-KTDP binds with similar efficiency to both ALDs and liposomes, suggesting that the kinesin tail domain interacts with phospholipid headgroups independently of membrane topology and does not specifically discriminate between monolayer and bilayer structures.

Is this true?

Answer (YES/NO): NO